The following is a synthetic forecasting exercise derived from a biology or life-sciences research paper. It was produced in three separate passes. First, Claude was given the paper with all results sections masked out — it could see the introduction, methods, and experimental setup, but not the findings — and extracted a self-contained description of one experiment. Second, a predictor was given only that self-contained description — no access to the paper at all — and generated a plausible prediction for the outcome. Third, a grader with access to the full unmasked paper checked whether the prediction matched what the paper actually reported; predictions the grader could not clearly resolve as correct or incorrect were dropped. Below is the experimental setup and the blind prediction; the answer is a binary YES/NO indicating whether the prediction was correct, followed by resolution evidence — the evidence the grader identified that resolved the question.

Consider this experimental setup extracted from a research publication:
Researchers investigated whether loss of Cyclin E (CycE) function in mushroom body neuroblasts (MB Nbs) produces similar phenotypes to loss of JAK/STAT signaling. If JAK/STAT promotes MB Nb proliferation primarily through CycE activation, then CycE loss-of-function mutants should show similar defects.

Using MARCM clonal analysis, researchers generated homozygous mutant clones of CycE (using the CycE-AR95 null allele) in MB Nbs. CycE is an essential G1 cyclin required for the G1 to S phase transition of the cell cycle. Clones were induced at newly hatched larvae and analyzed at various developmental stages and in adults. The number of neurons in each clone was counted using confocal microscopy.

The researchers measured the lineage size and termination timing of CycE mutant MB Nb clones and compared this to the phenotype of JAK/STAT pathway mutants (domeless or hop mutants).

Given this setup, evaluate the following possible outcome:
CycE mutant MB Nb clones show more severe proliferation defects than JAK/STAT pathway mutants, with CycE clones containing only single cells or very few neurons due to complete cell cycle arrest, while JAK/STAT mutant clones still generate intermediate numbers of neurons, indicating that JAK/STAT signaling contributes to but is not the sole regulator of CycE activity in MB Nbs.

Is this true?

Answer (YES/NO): NO